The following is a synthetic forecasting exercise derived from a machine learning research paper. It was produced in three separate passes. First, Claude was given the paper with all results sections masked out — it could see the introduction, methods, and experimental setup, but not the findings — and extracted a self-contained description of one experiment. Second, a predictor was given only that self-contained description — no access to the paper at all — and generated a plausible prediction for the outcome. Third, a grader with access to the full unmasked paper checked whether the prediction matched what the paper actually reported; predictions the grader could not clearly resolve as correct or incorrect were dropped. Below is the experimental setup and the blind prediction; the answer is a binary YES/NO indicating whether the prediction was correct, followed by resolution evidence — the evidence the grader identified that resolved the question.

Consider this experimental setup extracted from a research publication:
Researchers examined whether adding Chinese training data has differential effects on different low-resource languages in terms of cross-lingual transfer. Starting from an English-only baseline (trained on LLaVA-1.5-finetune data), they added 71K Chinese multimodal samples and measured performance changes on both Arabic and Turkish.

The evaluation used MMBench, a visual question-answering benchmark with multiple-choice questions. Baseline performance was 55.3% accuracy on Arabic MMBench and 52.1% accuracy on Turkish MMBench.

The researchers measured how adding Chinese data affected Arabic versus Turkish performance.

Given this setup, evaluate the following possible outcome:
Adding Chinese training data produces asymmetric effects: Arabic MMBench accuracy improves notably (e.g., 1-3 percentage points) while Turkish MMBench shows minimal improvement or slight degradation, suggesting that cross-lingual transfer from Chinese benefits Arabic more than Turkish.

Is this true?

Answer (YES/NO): YES